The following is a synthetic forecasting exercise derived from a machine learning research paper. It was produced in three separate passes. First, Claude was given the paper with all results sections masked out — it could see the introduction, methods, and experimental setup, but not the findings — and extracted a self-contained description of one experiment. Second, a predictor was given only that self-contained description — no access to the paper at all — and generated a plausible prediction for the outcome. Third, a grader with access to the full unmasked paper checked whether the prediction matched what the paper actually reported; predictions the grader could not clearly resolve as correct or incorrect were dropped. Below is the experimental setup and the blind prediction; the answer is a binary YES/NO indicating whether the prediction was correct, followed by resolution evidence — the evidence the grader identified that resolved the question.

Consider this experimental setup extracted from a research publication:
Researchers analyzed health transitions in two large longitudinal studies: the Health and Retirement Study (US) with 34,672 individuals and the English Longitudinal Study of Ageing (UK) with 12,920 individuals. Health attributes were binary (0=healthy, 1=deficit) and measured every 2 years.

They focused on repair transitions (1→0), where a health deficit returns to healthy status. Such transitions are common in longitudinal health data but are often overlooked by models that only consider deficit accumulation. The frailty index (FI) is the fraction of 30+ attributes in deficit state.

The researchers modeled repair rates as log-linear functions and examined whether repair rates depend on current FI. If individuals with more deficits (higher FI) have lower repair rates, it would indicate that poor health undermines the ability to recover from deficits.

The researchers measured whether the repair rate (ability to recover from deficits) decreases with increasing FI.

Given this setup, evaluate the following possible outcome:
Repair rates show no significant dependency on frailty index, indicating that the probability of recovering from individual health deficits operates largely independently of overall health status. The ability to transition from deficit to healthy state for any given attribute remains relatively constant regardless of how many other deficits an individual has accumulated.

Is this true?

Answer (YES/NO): NO